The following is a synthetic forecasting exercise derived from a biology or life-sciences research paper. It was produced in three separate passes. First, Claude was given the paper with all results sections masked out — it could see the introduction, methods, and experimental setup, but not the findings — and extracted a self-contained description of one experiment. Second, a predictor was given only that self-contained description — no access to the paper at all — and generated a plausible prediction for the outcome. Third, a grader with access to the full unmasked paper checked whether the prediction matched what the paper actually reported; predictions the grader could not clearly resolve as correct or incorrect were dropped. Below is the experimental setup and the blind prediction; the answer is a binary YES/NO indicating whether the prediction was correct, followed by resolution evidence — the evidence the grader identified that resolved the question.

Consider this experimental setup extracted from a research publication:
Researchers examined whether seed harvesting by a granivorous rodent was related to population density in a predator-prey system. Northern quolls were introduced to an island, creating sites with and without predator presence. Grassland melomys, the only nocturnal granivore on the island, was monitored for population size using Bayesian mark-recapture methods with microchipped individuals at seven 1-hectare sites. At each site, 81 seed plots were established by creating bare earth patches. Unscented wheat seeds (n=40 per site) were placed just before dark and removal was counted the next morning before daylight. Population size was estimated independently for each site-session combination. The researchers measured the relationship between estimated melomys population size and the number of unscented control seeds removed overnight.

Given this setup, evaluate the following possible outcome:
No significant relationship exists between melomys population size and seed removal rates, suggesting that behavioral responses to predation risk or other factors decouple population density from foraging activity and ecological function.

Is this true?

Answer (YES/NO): NO